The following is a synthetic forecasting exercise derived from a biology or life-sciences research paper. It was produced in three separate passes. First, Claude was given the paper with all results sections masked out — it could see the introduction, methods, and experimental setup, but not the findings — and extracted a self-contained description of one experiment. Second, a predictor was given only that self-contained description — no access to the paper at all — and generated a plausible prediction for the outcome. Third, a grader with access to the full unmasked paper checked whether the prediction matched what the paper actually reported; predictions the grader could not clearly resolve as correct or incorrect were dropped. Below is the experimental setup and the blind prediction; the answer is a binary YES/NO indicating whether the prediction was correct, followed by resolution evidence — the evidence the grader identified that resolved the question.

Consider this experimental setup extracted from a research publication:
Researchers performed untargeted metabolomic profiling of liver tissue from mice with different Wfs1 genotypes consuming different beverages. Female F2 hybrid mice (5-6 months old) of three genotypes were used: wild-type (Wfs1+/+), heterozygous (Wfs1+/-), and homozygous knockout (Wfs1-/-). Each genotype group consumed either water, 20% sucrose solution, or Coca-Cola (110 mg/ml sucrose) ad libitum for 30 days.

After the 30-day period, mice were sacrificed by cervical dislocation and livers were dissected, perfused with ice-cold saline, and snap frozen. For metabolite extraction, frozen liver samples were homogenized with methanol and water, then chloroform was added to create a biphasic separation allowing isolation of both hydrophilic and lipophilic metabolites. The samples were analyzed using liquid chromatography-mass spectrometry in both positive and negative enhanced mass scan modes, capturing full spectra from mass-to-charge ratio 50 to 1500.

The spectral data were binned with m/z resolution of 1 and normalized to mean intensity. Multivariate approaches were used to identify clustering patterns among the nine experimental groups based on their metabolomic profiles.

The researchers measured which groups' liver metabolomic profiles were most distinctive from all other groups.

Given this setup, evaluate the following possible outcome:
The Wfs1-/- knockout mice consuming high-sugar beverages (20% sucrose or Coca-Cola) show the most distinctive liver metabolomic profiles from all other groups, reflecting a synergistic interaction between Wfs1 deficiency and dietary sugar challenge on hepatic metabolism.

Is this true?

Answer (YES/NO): NO